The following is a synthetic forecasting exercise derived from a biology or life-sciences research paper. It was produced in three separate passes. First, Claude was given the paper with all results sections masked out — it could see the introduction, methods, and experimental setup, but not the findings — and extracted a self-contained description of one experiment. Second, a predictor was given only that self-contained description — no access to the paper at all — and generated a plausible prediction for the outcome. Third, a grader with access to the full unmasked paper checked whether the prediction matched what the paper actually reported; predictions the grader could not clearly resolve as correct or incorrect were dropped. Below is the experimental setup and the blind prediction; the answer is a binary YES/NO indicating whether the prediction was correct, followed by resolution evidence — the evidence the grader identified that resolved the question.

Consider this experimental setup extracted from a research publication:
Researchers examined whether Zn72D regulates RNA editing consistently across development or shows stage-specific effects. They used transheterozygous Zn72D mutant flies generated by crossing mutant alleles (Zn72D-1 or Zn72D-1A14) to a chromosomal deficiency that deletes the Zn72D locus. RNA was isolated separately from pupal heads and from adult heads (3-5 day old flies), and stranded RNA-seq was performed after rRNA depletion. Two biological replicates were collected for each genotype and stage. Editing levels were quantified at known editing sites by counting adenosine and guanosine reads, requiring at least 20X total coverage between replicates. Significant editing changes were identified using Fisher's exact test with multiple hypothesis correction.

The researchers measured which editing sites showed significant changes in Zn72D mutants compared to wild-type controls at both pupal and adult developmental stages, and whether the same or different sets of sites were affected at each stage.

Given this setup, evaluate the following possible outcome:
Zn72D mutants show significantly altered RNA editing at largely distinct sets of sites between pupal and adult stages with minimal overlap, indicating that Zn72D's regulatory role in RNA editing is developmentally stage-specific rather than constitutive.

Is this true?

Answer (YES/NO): NO